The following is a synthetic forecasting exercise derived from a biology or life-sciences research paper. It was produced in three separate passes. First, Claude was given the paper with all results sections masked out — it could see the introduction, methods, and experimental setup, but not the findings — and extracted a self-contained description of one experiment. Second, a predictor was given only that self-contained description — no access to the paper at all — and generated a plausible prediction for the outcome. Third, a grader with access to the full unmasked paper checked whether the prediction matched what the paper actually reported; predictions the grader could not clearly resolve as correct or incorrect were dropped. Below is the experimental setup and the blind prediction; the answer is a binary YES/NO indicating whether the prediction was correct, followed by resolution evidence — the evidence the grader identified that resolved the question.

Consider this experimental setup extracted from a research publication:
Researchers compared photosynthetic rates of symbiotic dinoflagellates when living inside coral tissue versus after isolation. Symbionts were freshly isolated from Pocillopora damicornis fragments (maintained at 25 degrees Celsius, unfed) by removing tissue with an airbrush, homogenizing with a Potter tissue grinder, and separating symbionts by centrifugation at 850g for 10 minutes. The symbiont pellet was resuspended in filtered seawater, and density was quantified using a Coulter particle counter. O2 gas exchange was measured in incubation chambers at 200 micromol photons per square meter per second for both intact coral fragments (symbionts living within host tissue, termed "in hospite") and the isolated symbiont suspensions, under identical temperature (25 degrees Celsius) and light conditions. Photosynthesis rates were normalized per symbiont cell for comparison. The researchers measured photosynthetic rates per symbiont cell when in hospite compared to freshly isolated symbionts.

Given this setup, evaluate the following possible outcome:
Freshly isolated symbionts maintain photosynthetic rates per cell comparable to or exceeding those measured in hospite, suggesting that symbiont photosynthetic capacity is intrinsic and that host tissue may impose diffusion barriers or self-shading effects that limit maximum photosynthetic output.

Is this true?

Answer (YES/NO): NO